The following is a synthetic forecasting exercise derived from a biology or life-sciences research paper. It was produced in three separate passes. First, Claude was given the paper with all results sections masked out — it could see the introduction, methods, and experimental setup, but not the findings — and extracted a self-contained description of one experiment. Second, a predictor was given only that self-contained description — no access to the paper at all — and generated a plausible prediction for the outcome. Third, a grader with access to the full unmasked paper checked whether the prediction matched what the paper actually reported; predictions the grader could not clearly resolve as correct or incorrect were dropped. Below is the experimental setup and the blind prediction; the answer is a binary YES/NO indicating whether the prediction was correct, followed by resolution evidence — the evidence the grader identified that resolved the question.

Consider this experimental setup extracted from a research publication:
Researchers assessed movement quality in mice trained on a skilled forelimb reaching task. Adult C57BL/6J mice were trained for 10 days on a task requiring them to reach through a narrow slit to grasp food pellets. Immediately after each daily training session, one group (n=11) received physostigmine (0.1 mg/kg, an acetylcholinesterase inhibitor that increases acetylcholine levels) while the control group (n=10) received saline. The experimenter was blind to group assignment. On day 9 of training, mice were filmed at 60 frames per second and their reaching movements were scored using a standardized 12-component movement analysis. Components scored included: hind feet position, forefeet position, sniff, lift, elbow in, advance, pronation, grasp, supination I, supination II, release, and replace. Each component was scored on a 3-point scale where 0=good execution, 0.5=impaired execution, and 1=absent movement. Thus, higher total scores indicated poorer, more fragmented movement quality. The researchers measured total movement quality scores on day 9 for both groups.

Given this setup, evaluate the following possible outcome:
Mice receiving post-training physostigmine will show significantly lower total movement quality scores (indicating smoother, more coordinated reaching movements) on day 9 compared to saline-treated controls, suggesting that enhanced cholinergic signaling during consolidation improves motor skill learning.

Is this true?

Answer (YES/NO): NO